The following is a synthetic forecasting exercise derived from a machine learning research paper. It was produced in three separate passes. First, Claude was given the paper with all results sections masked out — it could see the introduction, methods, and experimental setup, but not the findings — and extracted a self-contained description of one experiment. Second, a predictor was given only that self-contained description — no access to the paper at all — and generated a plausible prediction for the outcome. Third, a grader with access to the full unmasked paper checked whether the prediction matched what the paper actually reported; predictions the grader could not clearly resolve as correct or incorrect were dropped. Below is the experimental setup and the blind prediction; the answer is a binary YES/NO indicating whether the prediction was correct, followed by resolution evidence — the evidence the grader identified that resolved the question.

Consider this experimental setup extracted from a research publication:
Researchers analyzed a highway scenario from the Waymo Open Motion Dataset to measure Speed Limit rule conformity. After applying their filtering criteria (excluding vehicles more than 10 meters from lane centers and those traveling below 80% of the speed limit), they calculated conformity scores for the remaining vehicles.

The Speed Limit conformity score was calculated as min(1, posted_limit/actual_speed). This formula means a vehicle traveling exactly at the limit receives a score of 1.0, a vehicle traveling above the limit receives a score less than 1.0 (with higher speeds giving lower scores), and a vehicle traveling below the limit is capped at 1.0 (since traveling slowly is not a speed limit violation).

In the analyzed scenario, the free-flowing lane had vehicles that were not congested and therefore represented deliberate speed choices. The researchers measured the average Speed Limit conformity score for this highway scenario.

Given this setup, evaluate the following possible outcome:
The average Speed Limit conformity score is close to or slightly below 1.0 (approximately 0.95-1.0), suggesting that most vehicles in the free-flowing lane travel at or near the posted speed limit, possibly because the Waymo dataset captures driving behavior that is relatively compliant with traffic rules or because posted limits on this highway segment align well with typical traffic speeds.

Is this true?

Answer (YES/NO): YES